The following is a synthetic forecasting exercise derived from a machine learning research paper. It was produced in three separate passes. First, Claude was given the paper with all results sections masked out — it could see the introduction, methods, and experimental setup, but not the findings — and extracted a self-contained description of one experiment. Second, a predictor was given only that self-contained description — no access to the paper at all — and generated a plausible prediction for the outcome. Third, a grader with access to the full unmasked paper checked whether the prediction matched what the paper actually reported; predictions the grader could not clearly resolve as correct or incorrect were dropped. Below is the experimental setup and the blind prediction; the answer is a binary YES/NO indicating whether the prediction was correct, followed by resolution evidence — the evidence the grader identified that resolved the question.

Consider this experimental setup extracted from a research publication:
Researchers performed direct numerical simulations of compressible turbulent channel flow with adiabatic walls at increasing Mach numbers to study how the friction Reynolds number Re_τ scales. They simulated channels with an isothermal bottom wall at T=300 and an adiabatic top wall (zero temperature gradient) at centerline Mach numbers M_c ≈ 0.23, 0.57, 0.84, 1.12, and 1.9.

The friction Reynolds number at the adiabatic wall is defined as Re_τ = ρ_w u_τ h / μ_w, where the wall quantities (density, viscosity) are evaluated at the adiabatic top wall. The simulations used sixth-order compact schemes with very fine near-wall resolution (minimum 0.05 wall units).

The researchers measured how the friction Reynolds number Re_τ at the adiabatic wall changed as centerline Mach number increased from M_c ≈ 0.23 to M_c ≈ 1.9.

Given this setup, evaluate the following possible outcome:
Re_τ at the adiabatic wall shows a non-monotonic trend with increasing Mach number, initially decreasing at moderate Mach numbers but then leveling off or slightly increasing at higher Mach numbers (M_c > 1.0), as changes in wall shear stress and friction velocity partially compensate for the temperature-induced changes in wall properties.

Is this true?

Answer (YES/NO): NO